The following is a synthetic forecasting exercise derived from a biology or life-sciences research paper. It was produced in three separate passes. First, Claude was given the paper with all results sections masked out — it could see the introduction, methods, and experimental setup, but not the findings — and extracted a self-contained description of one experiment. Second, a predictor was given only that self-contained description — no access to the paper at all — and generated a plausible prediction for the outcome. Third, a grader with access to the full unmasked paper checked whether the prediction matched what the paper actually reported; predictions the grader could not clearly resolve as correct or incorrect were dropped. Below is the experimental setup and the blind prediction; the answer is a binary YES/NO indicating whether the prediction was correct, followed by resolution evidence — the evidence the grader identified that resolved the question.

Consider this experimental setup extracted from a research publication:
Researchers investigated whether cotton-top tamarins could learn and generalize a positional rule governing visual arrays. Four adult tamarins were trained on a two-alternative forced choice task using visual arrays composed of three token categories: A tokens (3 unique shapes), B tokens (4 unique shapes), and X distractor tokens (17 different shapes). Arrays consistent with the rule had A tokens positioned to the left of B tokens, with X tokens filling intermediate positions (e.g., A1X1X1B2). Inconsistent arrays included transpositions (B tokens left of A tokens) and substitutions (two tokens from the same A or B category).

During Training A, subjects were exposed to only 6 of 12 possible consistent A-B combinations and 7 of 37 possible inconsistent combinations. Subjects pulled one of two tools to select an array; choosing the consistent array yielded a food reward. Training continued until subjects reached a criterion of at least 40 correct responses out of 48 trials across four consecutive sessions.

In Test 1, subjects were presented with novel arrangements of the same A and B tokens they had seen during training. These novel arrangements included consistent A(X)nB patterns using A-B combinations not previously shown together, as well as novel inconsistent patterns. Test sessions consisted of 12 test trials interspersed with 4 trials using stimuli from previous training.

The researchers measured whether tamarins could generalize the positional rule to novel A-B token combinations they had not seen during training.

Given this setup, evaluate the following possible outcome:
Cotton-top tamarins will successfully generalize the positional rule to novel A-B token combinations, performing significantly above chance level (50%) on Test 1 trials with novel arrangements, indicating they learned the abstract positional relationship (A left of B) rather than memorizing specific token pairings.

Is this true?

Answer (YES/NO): YES